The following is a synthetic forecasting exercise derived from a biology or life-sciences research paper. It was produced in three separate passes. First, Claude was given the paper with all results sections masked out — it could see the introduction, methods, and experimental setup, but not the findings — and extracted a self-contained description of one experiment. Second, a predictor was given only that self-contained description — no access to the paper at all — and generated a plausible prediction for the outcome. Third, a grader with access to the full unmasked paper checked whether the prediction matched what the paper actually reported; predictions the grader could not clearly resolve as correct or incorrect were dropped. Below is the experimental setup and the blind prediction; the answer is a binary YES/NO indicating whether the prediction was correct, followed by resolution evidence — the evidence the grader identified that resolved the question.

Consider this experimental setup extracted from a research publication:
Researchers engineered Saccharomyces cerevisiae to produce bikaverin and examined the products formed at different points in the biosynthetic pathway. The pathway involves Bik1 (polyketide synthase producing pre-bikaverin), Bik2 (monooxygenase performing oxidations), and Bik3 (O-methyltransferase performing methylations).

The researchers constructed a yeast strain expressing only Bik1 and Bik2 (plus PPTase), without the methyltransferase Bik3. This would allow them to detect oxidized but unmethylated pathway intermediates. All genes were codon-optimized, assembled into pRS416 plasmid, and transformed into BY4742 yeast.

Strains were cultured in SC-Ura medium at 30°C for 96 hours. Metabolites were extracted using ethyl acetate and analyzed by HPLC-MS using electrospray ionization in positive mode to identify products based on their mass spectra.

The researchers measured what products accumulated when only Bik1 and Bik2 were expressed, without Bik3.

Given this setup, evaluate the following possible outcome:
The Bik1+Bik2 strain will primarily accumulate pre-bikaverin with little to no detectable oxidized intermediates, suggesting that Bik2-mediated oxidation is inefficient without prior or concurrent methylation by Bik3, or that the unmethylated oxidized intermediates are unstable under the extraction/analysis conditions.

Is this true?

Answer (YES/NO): NO